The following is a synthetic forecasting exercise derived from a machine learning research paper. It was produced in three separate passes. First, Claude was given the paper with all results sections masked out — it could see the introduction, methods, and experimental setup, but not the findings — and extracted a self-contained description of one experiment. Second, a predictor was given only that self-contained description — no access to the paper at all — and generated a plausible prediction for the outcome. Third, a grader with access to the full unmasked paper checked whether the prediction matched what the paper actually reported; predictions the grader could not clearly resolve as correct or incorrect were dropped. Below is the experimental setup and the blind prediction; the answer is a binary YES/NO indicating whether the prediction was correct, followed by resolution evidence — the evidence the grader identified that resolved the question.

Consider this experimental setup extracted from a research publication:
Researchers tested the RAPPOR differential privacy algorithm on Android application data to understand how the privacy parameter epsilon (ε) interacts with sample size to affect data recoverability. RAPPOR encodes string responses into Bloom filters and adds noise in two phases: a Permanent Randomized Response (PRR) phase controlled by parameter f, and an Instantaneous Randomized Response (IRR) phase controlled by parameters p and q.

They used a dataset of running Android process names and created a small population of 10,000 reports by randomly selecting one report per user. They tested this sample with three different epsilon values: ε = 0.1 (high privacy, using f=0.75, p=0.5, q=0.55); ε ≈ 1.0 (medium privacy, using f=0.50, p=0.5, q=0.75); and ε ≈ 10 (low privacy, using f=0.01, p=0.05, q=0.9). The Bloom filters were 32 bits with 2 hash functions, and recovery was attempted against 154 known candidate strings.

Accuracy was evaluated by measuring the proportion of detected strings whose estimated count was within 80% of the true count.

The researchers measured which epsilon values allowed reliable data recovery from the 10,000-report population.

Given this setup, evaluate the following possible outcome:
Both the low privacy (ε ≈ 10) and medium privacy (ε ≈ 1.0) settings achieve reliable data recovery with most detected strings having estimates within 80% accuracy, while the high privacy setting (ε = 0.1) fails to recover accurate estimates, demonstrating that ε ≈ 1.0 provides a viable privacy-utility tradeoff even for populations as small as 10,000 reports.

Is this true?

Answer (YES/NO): NO